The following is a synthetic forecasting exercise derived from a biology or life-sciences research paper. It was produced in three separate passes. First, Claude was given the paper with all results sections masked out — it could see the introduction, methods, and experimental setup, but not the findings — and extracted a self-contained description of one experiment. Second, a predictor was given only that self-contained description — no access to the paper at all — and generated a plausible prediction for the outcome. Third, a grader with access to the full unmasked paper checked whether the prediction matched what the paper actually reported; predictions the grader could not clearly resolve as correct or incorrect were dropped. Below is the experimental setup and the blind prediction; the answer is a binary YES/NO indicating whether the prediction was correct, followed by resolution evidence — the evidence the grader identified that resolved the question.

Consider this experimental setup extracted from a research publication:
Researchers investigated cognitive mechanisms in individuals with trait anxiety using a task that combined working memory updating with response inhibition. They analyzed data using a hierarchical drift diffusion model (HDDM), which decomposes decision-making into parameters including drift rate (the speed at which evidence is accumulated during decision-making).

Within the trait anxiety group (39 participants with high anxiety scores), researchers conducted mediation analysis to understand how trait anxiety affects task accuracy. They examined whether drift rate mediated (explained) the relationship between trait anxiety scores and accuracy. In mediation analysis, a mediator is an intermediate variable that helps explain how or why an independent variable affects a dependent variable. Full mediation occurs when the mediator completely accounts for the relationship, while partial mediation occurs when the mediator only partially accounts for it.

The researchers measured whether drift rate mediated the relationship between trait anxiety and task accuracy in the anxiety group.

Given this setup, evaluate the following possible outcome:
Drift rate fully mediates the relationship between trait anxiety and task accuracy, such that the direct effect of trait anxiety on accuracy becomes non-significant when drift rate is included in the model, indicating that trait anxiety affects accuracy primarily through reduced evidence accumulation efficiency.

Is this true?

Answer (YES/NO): YES